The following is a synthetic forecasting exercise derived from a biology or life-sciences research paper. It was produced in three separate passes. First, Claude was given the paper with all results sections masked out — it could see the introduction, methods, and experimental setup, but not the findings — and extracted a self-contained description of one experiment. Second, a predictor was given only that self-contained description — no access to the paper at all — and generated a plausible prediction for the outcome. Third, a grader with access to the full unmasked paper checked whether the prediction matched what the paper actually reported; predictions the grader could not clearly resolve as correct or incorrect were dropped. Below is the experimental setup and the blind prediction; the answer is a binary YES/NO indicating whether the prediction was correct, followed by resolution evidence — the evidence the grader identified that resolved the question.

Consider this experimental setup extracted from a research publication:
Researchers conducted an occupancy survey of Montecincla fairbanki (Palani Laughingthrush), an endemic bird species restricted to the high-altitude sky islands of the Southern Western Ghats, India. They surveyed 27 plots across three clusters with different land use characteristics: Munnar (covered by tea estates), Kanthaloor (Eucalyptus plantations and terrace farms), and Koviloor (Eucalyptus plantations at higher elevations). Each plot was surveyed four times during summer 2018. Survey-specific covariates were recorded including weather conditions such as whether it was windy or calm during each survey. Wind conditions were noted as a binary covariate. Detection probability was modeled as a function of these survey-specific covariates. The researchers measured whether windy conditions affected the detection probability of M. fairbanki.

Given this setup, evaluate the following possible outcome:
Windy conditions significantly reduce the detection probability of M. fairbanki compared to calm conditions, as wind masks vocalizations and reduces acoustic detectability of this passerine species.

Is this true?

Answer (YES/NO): YES